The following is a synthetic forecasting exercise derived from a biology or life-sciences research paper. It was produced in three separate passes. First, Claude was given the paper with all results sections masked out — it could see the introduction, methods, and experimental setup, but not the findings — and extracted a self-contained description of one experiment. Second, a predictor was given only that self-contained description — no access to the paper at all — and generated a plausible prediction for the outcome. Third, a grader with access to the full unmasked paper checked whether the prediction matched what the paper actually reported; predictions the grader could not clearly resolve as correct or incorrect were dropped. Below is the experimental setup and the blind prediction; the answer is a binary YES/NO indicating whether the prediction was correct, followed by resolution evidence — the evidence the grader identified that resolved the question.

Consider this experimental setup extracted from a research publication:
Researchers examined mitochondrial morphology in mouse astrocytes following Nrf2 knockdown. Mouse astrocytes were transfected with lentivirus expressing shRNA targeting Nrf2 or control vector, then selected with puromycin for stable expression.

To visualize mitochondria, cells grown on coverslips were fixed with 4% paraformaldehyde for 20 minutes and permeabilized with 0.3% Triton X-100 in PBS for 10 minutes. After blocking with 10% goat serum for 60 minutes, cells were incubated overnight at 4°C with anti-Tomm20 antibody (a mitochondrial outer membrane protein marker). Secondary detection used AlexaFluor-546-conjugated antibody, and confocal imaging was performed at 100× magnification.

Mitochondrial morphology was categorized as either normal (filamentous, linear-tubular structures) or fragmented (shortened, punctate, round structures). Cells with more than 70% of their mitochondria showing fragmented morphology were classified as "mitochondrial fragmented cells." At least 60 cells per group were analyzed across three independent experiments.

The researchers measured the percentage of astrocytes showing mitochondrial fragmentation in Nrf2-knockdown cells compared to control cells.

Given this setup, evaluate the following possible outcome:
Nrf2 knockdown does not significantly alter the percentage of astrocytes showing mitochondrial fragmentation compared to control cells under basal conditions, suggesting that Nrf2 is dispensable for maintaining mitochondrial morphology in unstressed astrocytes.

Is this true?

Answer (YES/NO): NO